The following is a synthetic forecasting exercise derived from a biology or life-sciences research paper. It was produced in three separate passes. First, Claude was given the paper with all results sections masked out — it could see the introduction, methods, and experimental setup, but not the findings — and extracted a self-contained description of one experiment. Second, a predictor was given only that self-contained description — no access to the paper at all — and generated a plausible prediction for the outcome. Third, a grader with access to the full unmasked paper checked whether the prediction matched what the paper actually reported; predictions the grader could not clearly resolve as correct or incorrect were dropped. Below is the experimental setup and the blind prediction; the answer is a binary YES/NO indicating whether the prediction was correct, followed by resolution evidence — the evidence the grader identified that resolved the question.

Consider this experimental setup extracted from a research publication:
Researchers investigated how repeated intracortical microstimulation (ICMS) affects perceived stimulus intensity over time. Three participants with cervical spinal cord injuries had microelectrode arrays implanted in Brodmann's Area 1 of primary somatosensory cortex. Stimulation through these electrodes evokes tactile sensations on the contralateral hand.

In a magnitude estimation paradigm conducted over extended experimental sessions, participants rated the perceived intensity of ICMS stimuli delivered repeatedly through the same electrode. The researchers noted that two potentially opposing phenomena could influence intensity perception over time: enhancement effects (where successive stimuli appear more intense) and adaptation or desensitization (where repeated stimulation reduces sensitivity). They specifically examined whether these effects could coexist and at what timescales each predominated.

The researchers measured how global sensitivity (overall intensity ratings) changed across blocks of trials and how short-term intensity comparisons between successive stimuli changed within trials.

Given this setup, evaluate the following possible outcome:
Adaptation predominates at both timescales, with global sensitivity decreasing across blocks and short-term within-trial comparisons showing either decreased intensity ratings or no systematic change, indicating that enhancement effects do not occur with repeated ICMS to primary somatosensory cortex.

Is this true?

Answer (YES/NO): NO